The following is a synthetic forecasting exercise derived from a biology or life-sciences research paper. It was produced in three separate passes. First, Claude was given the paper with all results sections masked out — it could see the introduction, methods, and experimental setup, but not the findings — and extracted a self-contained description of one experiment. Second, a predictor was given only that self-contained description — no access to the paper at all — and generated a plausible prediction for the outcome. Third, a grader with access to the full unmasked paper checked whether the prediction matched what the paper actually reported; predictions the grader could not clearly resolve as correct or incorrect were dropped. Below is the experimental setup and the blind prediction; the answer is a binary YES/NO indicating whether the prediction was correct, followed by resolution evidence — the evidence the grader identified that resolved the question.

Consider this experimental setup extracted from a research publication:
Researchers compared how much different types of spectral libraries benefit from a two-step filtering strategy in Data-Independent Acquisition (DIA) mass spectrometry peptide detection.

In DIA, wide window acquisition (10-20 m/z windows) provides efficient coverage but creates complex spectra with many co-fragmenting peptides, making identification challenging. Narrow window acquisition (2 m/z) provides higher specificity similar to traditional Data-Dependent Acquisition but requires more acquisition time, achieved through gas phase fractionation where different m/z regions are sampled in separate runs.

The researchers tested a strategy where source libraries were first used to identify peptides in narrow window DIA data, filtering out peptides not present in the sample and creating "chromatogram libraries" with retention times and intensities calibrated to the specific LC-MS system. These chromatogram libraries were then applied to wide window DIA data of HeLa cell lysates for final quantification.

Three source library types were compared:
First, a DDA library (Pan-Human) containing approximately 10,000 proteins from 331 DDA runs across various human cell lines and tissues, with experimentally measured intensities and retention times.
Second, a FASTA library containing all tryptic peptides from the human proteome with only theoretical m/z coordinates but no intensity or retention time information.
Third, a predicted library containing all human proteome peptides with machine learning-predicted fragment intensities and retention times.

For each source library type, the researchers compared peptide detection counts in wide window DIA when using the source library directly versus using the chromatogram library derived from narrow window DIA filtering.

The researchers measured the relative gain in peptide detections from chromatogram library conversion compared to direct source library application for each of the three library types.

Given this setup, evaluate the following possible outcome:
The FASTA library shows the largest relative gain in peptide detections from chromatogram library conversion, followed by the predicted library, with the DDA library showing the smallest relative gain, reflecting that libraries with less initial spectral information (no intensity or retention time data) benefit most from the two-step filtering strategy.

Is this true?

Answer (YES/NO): YES